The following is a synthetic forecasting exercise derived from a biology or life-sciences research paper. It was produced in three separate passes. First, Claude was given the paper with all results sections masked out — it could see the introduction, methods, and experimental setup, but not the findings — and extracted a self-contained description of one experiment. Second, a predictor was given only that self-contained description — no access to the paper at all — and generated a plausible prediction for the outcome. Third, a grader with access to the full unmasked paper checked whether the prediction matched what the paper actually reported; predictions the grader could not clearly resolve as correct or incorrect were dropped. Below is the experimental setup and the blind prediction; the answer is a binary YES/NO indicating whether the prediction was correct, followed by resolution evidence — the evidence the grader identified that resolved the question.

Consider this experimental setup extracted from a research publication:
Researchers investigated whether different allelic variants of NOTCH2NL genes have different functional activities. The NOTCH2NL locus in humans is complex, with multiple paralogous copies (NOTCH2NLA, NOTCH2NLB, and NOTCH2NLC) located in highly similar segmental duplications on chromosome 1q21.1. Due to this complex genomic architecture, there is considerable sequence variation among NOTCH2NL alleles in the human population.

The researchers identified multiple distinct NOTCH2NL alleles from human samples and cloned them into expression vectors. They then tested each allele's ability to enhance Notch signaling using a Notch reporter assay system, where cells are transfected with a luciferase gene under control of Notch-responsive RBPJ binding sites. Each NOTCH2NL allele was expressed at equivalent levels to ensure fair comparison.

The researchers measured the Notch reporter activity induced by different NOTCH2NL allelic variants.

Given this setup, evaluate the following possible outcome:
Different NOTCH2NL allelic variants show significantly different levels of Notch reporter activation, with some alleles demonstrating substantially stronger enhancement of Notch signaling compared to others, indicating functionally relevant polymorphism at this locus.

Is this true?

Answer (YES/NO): YES